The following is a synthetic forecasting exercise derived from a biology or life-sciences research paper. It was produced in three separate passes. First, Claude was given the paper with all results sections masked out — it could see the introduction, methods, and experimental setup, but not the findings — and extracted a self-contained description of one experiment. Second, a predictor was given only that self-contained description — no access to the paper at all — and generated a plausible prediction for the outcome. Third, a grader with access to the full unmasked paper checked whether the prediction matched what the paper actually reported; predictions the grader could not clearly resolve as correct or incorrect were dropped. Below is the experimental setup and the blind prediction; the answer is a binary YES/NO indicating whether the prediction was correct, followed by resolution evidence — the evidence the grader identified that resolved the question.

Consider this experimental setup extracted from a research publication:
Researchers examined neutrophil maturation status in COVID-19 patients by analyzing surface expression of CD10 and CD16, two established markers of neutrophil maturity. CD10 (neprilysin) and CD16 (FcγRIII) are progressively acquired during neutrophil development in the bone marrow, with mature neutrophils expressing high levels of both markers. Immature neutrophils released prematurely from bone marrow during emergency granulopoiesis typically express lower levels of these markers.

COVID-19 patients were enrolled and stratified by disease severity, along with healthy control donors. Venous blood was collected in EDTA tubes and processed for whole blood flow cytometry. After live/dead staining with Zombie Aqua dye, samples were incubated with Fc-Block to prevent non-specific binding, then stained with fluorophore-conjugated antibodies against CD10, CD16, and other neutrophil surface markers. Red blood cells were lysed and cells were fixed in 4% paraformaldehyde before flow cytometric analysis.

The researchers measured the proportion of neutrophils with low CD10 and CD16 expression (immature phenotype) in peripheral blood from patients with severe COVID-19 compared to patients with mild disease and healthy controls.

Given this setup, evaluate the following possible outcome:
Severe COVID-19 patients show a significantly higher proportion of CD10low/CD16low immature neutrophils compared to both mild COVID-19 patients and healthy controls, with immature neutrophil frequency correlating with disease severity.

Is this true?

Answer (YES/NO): NO